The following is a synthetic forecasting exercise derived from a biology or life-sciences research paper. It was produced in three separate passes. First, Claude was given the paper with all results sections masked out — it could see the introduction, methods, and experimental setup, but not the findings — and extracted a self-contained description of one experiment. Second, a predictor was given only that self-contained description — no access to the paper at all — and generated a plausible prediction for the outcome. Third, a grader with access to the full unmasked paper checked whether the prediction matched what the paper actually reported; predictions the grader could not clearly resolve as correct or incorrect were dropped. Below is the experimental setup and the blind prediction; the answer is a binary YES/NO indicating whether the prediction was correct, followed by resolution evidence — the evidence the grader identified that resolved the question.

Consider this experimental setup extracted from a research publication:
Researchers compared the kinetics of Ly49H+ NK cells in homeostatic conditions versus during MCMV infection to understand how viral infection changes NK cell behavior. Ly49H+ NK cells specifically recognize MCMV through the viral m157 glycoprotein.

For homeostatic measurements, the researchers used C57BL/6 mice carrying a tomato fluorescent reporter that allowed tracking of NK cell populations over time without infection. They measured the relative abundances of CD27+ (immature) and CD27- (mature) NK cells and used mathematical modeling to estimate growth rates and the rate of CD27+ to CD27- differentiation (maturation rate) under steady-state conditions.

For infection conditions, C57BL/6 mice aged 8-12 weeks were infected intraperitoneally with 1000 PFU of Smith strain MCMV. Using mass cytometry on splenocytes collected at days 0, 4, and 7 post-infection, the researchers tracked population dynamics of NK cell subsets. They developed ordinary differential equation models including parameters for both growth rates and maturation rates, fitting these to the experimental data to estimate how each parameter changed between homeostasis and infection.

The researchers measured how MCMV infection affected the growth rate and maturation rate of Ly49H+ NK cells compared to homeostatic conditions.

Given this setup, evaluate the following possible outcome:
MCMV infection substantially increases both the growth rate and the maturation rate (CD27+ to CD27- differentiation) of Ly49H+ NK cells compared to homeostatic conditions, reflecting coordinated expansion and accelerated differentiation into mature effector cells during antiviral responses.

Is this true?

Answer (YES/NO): NO